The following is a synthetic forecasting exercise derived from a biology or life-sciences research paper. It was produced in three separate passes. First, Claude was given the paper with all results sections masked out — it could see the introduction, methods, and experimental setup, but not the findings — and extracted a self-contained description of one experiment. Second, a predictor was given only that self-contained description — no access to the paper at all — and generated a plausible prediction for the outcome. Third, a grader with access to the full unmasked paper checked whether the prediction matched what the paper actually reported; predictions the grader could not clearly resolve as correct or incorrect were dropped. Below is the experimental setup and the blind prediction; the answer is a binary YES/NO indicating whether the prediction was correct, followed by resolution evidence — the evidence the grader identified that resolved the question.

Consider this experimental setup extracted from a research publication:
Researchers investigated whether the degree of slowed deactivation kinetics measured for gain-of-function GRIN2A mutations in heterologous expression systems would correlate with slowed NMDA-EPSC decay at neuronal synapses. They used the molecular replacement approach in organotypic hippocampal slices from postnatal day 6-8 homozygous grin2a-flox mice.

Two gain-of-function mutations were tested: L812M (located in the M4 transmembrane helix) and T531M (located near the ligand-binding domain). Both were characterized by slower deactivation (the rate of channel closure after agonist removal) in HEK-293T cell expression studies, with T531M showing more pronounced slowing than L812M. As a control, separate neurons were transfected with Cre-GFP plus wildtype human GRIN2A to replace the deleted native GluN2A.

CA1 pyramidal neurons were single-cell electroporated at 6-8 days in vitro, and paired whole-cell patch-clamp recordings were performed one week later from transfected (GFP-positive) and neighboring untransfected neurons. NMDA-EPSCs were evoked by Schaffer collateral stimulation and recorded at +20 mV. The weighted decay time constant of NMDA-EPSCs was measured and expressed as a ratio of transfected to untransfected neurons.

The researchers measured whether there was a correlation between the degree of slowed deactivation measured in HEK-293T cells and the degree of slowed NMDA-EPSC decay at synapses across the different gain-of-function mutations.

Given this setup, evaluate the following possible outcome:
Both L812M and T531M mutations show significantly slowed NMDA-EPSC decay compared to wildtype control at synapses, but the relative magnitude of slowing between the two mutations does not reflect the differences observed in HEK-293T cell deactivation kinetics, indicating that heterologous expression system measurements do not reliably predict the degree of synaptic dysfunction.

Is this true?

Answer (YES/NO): NO